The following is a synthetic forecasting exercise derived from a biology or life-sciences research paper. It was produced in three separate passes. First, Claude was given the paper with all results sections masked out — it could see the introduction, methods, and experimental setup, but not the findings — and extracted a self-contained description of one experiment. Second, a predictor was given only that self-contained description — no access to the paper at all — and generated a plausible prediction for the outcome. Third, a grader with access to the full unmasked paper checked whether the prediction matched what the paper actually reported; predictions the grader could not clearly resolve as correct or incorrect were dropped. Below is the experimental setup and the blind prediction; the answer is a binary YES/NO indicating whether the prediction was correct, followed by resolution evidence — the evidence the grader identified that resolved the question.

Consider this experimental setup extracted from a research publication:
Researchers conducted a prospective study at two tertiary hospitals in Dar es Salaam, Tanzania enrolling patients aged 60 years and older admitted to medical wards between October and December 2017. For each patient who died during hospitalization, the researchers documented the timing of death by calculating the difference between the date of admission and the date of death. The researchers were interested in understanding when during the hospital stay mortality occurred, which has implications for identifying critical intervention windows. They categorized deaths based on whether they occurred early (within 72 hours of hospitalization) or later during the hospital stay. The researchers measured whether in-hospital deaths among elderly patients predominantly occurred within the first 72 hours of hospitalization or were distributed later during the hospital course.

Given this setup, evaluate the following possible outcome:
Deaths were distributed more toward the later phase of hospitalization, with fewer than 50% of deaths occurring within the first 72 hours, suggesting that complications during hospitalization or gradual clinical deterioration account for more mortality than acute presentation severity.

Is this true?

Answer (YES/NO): NO